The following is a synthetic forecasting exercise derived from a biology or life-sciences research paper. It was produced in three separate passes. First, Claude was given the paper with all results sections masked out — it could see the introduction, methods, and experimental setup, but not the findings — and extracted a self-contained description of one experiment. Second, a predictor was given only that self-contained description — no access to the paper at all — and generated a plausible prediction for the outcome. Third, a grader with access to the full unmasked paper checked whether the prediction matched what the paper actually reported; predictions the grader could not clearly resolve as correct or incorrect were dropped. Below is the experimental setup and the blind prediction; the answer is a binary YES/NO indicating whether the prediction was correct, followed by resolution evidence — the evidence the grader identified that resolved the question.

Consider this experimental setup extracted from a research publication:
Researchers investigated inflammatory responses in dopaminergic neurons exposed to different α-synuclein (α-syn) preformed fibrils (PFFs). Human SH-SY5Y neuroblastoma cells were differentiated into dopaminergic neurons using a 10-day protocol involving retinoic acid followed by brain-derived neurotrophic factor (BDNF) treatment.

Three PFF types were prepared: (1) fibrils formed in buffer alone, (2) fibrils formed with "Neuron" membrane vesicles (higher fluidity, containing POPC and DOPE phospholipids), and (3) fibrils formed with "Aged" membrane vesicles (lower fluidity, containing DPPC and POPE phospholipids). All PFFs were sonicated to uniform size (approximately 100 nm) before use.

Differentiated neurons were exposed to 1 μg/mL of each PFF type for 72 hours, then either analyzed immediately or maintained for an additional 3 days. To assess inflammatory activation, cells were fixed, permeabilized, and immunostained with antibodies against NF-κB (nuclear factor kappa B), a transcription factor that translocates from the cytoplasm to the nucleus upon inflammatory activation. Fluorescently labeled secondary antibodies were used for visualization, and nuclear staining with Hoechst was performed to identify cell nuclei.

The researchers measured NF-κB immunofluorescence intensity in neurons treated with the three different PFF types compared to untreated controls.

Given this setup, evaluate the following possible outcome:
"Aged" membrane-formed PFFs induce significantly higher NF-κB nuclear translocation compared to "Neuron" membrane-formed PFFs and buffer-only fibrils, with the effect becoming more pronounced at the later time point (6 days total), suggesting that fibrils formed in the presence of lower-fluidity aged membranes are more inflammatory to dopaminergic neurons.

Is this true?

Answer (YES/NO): NO